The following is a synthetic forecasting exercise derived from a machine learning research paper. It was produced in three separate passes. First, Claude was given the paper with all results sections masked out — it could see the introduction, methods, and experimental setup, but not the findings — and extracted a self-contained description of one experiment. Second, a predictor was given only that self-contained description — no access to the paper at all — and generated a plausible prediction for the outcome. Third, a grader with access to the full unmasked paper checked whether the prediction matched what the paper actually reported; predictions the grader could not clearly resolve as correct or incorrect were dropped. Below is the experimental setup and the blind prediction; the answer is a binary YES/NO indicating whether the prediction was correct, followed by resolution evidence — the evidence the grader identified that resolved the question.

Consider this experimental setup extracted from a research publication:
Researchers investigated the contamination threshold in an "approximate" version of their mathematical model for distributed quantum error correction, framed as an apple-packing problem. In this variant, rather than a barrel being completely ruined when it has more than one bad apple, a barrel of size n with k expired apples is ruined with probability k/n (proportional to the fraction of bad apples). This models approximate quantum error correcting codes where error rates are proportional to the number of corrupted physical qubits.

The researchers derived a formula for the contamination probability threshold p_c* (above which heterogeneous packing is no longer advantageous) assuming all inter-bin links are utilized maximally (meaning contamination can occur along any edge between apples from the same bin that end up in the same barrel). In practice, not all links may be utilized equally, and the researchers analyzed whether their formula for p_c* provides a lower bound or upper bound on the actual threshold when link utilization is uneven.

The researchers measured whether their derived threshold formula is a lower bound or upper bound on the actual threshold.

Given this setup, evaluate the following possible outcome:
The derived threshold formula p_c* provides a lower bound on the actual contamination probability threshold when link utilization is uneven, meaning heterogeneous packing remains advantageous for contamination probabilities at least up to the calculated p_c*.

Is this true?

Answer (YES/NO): YES